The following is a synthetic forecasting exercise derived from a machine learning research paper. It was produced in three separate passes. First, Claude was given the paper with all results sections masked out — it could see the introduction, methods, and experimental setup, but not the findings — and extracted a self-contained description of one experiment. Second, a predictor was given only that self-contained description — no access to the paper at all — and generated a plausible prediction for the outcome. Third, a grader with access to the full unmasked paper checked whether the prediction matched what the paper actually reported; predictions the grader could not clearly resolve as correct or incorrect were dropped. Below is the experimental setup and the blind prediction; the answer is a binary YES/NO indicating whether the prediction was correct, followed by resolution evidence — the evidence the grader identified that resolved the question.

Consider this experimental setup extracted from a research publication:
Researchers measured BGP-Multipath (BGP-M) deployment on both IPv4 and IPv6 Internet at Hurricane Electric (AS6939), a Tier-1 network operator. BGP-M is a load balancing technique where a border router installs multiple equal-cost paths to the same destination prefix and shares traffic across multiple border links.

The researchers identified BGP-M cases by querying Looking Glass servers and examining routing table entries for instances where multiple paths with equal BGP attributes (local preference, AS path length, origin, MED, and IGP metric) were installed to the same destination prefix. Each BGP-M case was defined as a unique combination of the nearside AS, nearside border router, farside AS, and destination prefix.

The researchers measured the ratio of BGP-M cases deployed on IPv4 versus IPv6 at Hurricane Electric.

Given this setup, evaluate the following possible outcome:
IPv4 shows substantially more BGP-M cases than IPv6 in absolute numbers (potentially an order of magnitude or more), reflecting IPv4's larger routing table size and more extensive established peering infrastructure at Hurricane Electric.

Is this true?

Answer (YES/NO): NO